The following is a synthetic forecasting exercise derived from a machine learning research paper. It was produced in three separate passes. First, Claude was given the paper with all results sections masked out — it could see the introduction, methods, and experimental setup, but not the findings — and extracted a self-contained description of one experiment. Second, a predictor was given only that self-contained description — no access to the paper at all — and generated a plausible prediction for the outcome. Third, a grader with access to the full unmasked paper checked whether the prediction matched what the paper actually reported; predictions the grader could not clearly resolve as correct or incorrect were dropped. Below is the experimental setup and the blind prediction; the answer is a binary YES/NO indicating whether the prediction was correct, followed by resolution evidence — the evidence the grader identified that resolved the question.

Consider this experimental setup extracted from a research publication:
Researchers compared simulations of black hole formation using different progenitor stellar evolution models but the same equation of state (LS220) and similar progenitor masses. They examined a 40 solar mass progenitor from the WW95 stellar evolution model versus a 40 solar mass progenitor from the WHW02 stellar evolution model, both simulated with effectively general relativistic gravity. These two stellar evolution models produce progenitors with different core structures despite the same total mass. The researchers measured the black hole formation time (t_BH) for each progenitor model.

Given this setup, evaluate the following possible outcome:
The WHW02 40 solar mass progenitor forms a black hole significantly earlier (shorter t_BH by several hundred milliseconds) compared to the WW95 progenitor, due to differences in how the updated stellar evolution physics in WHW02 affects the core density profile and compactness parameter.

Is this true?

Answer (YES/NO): NO